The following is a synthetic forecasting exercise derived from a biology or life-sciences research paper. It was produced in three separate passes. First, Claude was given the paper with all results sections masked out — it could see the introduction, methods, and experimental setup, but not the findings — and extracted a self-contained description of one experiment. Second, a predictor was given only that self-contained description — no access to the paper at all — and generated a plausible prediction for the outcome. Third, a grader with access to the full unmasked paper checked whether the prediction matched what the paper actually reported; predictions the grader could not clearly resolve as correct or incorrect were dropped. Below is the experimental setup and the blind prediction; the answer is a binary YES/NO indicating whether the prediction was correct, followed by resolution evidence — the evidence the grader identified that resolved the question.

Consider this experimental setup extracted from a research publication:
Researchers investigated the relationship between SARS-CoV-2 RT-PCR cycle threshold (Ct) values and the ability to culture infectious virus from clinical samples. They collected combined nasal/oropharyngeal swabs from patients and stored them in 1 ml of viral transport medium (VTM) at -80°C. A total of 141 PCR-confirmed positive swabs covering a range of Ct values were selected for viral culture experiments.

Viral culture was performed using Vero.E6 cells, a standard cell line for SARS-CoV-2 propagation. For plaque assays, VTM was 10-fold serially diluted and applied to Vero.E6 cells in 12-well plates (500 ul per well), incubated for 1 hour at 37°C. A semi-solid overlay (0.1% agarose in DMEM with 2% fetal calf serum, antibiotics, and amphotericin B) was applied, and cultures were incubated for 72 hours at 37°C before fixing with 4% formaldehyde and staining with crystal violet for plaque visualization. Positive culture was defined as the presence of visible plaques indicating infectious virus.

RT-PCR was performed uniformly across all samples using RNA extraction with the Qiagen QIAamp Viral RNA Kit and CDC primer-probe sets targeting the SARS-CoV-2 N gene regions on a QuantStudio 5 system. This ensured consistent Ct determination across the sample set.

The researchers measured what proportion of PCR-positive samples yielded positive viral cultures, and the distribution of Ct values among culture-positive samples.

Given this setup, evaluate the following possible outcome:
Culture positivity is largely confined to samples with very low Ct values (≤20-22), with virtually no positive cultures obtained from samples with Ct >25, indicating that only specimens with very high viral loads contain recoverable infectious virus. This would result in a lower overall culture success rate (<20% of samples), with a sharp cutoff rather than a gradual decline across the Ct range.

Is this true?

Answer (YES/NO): NO